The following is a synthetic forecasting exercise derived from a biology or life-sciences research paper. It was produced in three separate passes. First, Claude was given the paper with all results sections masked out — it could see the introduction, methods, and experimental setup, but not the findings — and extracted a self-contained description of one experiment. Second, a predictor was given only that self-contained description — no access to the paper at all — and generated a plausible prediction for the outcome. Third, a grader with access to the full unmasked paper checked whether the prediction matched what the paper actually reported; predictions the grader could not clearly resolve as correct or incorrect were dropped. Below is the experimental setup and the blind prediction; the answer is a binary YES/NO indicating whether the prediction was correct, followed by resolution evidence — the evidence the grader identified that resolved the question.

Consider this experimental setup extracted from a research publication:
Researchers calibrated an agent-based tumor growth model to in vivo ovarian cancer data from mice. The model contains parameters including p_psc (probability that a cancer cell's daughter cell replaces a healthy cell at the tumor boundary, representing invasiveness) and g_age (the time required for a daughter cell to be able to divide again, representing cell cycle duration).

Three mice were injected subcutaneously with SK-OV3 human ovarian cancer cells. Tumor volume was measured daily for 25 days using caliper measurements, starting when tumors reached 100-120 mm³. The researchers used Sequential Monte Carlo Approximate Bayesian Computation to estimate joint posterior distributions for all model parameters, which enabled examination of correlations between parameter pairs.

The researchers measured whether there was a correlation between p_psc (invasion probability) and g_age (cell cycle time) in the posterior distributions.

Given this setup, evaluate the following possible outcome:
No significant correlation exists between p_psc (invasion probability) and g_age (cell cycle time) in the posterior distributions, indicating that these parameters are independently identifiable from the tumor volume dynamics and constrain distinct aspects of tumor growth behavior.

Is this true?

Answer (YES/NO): NO